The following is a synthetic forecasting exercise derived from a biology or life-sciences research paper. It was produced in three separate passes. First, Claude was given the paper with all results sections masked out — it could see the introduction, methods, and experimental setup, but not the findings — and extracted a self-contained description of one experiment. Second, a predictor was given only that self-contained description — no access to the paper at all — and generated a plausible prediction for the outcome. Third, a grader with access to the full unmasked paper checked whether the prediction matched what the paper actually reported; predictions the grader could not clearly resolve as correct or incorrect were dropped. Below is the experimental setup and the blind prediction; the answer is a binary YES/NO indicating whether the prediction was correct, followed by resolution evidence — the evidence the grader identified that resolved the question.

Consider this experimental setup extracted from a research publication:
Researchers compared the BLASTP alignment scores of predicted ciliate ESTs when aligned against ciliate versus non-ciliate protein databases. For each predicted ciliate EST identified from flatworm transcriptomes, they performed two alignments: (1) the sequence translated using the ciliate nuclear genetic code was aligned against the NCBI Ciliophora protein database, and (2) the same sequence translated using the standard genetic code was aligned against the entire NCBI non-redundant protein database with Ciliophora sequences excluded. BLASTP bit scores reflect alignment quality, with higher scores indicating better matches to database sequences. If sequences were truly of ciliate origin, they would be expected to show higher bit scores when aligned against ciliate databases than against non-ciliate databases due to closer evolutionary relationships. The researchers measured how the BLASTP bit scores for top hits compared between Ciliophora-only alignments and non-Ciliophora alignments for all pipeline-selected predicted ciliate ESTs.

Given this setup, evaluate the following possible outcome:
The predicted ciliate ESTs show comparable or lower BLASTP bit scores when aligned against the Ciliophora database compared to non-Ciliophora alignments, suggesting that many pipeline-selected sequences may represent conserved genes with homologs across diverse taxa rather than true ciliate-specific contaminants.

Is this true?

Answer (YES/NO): NO